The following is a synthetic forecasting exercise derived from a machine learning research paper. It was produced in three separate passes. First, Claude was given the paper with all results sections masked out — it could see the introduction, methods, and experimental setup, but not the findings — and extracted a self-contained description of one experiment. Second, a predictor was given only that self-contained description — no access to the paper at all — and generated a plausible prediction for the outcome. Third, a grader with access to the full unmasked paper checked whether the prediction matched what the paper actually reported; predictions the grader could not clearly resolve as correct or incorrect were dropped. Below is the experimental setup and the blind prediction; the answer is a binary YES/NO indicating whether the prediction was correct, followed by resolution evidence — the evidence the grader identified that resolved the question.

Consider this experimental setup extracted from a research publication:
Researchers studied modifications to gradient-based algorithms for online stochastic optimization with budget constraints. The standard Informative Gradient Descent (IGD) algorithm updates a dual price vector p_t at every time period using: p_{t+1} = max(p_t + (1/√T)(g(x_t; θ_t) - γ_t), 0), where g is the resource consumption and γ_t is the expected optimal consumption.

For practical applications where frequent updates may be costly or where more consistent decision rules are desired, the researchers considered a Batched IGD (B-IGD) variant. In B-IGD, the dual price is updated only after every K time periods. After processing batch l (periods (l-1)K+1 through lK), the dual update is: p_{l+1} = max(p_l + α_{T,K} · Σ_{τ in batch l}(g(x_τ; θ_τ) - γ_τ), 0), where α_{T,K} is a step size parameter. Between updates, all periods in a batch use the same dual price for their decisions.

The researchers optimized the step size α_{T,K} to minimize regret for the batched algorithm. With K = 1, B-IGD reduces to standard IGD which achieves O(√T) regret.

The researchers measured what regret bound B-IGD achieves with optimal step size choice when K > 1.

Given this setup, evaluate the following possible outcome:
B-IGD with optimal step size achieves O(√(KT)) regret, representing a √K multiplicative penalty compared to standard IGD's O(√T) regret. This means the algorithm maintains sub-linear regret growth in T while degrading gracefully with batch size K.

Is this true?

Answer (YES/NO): YES